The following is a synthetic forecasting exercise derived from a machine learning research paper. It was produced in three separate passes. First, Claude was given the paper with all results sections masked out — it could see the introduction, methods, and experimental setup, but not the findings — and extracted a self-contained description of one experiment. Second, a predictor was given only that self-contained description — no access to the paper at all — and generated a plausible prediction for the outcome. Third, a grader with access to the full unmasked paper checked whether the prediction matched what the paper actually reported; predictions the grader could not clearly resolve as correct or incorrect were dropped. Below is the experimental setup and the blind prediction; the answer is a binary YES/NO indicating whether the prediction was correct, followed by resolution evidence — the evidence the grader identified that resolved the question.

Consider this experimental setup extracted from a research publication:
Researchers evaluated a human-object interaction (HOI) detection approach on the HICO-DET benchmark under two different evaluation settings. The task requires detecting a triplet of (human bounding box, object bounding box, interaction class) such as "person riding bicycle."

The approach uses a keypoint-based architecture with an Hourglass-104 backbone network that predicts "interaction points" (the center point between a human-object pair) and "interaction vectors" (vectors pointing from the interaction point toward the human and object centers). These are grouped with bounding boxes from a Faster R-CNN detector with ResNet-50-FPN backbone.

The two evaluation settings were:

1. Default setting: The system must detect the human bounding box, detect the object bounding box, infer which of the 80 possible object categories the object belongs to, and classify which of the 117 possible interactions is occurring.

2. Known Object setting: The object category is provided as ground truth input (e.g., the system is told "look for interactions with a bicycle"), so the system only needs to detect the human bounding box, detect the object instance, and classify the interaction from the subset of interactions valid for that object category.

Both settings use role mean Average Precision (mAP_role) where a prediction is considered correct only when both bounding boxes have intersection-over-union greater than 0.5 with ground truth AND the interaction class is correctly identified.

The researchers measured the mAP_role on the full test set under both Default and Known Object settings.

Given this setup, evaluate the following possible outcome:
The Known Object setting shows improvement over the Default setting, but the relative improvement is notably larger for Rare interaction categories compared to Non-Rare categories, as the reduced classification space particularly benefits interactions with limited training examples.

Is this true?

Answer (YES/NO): YES